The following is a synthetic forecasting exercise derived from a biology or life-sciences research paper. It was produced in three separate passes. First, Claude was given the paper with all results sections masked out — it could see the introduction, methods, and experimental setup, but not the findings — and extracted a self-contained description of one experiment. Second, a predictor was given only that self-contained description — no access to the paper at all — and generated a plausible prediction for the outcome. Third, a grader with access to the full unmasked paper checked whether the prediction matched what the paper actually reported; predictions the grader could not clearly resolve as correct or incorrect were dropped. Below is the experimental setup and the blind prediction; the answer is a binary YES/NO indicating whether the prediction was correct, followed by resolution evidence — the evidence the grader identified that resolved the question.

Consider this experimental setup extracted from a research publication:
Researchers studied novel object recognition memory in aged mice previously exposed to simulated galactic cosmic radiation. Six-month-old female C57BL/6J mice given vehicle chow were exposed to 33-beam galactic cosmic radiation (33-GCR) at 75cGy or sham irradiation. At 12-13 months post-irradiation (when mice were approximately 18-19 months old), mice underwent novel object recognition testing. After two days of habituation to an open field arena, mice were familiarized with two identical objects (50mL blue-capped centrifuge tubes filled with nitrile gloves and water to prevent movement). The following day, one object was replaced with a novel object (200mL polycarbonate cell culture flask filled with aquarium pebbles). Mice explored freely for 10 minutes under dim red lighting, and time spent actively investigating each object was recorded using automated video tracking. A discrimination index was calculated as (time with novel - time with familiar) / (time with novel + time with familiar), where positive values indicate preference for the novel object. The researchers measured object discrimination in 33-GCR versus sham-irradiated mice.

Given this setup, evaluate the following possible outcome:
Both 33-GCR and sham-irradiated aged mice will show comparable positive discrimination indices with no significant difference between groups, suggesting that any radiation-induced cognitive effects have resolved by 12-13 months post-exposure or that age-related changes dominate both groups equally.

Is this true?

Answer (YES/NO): YES